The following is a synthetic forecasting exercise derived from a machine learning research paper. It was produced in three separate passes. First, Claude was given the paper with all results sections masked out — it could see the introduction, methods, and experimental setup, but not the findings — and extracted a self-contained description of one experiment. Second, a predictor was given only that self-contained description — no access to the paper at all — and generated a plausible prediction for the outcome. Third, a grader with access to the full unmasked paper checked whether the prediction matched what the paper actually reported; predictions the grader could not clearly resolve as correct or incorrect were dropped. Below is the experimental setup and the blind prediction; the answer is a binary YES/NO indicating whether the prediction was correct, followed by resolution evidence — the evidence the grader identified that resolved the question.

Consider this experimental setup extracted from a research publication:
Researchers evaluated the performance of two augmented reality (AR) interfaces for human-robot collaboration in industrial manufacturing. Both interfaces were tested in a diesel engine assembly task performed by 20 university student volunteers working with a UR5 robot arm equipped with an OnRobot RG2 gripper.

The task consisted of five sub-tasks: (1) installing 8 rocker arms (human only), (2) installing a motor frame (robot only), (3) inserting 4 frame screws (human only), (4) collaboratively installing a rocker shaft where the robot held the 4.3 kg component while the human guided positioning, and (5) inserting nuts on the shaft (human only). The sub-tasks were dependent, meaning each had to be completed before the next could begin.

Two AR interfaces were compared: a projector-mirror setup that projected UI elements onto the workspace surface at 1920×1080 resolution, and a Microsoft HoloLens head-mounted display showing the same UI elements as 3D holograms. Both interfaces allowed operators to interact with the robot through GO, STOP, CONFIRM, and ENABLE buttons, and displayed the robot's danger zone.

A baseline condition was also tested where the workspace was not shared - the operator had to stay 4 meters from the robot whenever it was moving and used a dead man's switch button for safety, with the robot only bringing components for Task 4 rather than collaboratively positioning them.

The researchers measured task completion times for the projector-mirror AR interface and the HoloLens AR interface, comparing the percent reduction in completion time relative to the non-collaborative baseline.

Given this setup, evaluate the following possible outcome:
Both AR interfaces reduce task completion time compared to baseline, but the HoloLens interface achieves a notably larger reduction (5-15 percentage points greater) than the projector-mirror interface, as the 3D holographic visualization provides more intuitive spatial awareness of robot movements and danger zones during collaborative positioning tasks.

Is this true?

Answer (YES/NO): NO